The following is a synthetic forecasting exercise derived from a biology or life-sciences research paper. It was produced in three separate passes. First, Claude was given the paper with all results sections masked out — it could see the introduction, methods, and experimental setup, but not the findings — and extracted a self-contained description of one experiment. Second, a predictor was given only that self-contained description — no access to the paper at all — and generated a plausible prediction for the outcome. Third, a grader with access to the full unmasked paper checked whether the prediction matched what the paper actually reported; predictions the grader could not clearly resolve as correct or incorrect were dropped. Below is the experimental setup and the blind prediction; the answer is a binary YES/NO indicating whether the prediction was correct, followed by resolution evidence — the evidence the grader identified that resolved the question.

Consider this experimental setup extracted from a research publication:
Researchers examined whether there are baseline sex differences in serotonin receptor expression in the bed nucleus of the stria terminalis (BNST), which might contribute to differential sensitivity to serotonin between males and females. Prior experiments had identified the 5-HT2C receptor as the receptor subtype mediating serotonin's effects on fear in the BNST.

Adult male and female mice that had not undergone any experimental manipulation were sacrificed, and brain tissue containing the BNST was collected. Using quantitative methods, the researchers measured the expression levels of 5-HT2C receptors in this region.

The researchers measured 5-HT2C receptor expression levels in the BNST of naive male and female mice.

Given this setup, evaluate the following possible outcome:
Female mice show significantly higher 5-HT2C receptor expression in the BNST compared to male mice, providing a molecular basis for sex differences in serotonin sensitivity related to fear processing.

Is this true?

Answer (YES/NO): YES